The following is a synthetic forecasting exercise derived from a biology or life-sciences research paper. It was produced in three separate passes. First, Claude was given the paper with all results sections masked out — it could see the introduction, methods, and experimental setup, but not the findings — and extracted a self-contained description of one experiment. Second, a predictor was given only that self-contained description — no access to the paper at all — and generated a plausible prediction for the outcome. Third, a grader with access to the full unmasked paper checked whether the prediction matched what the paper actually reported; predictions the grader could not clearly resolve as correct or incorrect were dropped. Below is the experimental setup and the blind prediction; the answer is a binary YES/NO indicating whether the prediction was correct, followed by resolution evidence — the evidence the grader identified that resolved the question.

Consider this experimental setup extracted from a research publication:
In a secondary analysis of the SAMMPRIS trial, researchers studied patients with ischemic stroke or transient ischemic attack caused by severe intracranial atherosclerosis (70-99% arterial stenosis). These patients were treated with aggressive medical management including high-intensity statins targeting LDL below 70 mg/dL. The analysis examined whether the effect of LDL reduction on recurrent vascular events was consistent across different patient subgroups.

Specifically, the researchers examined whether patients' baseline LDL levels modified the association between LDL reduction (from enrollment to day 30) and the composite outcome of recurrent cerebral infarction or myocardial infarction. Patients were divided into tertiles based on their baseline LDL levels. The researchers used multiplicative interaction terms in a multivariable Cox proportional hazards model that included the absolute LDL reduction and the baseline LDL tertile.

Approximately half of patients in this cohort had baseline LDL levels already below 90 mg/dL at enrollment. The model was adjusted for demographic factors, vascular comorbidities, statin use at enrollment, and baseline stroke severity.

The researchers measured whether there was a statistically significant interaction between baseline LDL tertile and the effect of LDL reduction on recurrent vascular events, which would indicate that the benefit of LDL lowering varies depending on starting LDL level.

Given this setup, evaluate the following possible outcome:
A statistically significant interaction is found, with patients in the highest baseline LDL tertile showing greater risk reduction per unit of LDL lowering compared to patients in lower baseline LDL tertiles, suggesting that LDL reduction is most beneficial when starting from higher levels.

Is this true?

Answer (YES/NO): NO